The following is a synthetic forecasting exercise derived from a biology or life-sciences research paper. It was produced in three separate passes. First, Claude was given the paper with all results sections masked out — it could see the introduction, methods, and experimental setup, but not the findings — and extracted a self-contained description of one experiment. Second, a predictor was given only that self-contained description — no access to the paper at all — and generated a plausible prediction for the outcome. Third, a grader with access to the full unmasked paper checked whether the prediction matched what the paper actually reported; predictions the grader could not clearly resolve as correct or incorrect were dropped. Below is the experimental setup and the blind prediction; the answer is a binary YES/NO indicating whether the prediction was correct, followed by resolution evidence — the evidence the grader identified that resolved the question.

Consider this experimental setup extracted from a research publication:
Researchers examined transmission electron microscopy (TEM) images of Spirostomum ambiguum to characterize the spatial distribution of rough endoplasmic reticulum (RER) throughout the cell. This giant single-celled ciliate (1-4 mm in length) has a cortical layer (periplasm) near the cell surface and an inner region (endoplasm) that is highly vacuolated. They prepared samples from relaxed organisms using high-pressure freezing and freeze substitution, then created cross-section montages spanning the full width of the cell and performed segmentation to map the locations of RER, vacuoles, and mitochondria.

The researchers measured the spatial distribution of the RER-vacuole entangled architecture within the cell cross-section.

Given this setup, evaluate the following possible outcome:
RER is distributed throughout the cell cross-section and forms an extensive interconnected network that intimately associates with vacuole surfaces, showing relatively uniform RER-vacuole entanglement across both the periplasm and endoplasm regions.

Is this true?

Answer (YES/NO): YES